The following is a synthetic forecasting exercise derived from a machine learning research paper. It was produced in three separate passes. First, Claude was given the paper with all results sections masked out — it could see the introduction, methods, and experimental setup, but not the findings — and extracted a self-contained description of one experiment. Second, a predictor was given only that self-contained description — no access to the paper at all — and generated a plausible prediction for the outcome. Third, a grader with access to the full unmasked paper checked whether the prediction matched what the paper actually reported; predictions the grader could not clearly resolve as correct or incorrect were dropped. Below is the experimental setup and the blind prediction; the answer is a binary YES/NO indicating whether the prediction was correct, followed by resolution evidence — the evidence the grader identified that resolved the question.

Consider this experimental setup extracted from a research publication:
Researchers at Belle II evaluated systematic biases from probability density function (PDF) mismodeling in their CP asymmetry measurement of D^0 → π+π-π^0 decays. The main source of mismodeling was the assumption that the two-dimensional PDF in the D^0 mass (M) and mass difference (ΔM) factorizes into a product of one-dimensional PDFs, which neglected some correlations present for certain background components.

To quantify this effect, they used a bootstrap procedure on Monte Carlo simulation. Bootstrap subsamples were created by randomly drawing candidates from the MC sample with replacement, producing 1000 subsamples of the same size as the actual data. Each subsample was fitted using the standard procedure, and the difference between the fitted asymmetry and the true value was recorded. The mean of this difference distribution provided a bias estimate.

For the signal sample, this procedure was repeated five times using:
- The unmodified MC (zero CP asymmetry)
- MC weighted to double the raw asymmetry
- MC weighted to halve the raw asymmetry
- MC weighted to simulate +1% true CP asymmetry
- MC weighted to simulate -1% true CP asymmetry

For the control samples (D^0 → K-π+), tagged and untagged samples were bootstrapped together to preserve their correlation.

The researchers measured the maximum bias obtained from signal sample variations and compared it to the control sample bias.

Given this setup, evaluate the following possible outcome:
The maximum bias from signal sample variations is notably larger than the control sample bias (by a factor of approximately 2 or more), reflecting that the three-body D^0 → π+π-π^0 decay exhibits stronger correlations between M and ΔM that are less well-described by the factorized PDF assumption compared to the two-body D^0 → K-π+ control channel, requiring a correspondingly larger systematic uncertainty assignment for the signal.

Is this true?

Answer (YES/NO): NO